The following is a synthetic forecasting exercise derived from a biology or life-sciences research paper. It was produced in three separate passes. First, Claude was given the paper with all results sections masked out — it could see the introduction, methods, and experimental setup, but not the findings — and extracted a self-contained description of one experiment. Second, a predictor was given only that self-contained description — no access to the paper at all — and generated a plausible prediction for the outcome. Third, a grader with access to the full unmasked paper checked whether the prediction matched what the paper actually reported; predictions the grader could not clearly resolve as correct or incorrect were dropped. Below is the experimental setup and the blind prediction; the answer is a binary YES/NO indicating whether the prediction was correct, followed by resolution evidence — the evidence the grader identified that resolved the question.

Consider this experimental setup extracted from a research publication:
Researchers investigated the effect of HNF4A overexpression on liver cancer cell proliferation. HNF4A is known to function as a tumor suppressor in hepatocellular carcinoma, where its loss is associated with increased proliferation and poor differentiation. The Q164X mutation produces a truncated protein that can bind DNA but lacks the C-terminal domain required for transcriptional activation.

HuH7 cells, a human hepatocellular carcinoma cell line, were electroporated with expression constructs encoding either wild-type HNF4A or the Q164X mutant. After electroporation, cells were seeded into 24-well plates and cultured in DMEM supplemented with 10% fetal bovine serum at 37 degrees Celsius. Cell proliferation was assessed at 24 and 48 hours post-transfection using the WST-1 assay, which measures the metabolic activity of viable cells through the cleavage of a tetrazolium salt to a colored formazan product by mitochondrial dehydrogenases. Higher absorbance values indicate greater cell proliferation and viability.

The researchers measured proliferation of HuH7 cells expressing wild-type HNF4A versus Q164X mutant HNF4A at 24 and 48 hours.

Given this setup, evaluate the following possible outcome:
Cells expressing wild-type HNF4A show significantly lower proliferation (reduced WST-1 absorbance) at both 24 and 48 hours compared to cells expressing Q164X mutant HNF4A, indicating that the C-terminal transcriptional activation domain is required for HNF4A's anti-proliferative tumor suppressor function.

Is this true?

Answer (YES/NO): YES